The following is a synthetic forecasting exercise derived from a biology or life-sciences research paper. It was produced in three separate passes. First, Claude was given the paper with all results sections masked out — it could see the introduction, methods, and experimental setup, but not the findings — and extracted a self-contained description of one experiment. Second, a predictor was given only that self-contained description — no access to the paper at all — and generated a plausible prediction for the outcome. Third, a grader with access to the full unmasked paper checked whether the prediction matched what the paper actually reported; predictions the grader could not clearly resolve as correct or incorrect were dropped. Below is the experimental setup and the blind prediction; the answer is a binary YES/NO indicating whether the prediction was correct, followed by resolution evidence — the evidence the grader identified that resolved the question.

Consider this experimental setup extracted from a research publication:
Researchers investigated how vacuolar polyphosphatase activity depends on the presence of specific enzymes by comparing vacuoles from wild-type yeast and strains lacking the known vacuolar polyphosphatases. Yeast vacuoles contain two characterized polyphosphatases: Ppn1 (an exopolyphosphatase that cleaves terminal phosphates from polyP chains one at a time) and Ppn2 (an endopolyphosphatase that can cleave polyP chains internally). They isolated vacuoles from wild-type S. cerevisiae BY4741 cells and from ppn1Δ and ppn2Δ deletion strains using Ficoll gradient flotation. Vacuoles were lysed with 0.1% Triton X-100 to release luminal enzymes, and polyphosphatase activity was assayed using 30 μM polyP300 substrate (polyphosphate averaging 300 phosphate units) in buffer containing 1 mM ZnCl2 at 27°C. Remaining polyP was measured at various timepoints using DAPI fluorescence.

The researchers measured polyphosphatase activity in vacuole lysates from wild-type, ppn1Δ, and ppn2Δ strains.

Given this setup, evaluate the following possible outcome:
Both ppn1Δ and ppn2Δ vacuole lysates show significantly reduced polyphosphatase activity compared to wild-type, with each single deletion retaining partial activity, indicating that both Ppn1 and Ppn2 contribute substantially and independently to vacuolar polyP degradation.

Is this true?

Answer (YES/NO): YES